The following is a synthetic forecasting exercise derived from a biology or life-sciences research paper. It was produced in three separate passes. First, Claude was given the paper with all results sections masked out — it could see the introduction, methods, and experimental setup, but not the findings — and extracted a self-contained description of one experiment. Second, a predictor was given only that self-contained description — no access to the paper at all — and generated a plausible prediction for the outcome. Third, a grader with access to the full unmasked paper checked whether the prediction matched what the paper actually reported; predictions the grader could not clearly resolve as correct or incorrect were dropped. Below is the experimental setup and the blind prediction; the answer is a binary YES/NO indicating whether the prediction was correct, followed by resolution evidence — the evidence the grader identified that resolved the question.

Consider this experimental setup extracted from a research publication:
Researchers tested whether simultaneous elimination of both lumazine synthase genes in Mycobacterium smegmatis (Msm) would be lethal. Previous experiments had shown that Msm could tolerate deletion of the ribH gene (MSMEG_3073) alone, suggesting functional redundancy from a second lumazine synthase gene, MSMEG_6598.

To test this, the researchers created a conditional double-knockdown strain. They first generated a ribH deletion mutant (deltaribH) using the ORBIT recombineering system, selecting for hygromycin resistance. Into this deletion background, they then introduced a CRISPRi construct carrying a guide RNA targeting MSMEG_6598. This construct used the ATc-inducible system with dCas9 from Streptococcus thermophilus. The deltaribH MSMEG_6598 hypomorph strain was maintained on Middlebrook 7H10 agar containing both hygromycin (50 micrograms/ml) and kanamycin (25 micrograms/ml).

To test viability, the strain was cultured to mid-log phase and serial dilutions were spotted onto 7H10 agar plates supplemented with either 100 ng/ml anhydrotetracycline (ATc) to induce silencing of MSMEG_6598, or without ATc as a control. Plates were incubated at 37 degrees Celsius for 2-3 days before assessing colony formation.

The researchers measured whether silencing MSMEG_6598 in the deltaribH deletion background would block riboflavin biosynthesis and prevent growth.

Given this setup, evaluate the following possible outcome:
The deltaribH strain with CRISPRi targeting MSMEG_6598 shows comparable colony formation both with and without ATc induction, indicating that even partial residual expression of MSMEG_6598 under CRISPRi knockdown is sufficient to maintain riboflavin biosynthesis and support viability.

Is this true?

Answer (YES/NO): NO